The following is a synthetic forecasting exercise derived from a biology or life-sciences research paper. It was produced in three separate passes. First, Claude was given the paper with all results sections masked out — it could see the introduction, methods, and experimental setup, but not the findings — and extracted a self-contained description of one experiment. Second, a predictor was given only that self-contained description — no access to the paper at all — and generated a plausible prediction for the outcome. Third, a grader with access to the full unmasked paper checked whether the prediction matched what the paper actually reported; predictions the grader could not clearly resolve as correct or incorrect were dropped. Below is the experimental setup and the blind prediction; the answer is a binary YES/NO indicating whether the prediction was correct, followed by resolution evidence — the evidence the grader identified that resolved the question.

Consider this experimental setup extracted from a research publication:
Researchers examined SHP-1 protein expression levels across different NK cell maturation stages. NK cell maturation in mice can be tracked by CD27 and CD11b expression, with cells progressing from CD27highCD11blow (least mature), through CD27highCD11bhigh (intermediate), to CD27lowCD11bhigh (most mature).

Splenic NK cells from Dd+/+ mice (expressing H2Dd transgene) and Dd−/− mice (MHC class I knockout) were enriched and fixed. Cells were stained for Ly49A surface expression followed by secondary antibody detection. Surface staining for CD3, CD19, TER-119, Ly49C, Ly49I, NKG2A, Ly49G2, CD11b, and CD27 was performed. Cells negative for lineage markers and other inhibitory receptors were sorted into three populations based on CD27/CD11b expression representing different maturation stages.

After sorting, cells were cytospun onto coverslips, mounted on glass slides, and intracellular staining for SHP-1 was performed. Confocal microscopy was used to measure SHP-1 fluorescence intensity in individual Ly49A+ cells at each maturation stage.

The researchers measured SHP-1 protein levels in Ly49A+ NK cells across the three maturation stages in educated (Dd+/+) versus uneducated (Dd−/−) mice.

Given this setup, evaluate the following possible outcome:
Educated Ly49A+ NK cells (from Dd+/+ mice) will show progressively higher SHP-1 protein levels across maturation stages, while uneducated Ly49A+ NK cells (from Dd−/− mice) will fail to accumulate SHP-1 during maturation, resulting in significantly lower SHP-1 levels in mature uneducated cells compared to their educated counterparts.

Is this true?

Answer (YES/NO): NO